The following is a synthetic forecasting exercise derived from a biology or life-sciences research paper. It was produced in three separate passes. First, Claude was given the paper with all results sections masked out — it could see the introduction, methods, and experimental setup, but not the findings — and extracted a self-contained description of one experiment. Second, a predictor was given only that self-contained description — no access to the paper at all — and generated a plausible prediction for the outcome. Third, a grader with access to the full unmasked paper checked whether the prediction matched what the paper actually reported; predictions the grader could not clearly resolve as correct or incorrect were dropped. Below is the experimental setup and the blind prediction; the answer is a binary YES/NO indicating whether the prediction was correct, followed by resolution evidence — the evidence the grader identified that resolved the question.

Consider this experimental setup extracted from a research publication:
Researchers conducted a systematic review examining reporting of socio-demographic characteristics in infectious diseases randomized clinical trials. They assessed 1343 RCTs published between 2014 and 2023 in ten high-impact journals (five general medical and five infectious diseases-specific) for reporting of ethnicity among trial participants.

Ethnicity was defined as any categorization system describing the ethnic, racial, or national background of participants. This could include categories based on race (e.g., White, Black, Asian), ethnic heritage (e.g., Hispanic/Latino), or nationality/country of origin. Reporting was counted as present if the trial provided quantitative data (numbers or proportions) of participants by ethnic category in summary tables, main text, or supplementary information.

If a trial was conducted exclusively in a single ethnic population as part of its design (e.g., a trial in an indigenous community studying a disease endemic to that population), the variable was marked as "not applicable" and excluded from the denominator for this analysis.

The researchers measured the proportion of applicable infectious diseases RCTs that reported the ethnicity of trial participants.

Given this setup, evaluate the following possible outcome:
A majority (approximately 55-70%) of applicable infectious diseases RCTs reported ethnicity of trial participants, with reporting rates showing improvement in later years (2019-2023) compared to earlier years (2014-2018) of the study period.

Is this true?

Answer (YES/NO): NO